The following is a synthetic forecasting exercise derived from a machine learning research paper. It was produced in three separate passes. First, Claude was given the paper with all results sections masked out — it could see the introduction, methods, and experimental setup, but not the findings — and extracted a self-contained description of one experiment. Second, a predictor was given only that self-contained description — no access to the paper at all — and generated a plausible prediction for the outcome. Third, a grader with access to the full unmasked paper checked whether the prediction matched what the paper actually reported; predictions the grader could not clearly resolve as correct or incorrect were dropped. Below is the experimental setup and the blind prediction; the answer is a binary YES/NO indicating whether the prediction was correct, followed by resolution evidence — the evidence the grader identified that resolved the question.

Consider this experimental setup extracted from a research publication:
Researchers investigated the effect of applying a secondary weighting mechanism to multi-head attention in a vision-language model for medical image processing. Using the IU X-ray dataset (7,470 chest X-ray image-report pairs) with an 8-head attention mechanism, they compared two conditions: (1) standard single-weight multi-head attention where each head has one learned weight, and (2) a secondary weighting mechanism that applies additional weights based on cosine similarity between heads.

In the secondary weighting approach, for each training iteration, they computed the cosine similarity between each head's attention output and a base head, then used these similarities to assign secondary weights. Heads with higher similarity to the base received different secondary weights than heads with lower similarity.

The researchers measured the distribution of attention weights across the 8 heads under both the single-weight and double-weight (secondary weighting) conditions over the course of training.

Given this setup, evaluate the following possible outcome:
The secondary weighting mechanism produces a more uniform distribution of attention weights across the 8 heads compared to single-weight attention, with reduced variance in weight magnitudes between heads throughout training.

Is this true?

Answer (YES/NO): NO